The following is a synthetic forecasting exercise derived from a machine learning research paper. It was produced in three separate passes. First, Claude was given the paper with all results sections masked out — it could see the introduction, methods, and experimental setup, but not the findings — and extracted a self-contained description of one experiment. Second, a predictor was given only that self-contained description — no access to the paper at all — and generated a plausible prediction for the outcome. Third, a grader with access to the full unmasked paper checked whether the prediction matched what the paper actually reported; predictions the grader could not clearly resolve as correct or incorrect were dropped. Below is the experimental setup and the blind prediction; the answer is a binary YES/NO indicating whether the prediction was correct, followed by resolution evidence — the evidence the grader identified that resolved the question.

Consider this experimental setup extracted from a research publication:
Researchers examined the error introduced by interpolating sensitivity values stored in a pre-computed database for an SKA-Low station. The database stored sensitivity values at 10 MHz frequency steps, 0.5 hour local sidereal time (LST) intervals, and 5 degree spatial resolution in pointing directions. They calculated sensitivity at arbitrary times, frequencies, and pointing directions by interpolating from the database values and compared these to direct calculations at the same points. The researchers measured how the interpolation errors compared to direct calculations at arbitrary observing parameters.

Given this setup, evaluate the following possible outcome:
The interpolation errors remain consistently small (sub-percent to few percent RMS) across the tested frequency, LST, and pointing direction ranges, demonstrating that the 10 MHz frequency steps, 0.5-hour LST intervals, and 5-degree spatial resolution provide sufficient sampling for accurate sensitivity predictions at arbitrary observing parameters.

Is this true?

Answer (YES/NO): NO